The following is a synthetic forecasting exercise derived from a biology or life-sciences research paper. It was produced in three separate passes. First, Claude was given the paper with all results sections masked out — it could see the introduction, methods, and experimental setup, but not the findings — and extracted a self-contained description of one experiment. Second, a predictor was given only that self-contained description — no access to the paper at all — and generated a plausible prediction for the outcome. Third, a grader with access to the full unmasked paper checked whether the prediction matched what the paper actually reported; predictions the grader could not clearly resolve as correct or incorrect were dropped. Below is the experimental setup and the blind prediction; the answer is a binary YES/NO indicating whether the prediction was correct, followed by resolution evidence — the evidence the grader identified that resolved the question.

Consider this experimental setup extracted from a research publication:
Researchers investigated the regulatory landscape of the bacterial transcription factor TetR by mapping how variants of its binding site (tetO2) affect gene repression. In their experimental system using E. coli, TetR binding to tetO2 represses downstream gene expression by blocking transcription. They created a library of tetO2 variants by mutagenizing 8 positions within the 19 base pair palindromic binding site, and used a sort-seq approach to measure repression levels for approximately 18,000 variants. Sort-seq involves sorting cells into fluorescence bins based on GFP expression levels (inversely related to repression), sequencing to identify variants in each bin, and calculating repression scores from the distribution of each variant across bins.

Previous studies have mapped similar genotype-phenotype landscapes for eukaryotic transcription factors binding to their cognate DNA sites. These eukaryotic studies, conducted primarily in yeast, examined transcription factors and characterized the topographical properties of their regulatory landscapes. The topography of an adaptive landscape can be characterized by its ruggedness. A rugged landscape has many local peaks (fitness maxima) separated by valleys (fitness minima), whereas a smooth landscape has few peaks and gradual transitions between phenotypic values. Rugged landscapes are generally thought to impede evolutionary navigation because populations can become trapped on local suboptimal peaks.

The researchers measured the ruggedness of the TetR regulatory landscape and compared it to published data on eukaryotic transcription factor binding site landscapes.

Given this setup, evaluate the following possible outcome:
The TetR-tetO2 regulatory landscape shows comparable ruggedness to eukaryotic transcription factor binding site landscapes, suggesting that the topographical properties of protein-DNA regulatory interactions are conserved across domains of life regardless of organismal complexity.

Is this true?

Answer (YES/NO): NO